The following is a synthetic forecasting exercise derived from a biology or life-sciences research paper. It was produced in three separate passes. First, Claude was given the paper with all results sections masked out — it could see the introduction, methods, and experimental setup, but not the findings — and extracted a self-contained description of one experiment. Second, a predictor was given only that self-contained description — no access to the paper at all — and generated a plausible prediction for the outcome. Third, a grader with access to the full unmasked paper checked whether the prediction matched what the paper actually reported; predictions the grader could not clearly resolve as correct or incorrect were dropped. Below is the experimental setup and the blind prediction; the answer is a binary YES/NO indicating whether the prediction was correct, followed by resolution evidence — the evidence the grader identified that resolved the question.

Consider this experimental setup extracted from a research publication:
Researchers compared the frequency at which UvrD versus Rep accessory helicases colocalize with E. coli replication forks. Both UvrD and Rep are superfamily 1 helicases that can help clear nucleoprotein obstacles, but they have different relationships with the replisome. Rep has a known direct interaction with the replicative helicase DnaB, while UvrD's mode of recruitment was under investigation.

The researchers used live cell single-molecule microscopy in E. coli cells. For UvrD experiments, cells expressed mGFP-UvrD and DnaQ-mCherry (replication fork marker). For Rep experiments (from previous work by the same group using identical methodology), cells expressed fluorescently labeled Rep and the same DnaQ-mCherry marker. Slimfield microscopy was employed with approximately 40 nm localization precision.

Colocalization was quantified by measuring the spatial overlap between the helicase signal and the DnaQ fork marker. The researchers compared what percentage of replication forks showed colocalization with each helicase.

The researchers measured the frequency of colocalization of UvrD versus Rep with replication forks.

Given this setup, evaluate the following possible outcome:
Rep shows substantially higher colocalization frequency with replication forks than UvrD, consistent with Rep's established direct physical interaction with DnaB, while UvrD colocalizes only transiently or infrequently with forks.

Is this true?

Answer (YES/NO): NO